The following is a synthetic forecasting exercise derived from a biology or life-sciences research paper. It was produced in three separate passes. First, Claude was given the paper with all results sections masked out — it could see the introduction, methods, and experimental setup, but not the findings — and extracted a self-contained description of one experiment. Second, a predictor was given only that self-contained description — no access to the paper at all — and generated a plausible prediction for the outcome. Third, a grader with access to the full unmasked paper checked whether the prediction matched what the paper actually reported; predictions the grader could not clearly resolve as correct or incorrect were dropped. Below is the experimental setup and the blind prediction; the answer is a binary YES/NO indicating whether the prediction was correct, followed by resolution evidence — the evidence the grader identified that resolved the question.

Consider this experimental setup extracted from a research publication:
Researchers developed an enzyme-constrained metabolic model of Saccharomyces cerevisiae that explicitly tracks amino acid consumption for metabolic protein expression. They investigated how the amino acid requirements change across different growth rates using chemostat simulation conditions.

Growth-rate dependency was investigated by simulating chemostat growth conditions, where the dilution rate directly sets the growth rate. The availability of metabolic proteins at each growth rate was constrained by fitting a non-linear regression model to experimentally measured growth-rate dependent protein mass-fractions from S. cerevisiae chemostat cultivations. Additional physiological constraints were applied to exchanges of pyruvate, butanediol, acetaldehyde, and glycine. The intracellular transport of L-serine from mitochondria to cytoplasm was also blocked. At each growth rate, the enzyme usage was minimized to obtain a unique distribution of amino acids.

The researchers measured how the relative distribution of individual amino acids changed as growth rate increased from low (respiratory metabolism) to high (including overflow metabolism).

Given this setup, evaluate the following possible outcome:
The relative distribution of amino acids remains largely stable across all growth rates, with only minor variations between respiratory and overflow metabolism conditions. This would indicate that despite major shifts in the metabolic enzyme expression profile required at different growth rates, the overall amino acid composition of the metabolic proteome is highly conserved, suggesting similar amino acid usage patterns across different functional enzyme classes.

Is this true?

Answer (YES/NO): NO